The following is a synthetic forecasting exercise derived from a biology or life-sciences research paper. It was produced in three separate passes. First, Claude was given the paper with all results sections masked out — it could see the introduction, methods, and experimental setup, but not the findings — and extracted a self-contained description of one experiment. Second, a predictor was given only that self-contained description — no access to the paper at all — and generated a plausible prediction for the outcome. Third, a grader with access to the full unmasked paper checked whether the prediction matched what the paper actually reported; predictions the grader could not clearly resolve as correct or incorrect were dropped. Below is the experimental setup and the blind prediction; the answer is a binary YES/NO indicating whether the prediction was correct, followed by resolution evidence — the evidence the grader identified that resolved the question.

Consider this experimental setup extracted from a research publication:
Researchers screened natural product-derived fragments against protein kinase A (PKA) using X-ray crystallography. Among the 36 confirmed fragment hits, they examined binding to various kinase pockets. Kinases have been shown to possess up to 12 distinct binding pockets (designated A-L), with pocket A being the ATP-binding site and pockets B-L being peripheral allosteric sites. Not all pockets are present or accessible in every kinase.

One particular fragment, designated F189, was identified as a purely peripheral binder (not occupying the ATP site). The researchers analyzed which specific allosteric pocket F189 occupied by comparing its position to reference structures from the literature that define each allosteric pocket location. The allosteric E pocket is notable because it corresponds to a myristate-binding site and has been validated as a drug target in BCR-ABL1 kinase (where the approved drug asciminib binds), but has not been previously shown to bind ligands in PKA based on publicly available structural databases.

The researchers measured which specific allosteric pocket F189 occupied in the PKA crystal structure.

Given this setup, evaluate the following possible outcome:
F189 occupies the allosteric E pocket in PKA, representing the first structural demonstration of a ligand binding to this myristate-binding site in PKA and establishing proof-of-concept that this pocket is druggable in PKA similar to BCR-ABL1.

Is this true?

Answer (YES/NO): YES